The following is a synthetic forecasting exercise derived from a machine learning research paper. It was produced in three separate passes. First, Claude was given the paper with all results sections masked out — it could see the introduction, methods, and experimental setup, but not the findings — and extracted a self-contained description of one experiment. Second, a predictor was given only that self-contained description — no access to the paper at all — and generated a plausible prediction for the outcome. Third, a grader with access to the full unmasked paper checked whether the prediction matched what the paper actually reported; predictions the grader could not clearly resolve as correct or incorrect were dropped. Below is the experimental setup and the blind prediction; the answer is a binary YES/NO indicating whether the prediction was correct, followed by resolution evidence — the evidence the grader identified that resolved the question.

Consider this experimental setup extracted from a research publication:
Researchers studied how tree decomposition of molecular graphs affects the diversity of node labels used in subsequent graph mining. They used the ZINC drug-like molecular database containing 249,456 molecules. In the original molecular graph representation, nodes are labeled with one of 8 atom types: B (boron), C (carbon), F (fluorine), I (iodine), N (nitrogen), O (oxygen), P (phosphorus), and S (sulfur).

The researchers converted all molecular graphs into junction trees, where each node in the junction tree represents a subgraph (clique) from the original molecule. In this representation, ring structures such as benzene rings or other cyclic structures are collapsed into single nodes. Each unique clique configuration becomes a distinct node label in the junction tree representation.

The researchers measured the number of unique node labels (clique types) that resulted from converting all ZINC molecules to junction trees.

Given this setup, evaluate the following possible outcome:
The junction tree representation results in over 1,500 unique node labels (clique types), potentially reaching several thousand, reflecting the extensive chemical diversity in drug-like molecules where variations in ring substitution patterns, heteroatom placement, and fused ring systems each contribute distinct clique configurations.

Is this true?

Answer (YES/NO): NO